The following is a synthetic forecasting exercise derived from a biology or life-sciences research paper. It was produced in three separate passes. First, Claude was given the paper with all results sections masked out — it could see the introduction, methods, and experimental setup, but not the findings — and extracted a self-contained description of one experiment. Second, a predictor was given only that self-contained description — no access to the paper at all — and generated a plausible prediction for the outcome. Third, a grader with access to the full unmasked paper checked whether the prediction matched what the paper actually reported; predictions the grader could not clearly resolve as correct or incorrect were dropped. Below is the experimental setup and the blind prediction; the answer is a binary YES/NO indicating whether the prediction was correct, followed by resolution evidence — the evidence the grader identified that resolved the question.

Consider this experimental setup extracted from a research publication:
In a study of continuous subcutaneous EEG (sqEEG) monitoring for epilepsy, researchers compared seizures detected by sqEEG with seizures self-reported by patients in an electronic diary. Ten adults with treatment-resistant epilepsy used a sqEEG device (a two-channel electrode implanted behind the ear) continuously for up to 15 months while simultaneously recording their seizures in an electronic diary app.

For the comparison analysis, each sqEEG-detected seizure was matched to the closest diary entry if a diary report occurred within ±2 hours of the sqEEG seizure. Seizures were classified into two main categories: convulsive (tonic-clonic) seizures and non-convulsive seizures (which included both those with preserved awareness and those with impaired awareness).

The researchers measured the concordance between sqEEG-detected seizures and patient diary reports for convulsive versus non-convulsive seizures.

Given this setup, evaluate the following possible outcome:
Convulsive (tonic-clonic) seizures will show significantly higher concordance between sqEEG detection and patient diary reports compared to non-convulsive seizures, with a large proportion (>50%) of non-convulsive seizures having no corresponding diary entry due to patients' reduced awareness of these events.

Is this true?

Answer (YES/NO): YES